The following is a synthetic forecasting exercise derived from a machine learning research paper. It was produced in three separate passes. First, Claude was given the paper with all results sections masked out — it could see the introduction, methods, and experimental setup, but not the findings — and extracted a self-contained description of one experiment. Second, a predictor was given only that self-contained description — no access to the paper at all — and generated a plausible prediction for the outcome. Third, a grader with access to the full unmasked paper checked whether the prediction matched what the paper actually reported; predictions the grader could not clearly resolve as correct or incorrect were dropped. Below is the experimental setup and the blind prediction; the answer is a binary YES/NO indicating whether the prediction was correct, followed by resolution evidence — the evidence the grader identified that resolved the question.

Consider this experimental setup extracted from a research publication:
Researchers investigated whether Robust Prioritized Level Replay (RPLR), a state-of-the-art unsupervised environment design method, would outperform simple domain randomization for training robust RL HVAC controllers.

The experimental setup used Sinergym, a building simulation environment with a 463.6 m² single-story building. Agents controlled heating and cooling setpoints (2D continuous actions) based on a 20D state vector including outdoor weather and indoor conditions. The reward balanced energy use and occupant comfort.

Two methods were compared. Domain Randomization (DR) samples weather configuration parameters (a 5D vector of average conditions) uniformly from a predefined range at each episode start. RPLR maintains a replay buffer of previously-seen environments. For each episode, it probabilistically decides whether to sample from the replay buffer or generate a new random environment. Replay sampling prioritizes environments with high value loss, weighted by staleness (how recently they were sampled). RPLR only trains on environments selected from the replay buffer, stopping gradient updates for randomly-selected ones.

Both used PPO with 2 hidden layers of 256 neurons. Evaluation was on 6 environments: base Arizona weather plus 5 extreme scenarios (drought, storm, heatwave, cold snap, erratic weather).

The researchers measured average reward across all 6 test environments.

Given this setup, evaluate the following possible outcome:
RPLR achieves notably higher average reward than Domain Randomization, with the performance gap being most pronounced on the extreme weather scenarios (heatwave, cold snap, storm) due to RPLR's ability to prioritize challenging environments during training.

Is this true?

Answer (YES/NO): NO